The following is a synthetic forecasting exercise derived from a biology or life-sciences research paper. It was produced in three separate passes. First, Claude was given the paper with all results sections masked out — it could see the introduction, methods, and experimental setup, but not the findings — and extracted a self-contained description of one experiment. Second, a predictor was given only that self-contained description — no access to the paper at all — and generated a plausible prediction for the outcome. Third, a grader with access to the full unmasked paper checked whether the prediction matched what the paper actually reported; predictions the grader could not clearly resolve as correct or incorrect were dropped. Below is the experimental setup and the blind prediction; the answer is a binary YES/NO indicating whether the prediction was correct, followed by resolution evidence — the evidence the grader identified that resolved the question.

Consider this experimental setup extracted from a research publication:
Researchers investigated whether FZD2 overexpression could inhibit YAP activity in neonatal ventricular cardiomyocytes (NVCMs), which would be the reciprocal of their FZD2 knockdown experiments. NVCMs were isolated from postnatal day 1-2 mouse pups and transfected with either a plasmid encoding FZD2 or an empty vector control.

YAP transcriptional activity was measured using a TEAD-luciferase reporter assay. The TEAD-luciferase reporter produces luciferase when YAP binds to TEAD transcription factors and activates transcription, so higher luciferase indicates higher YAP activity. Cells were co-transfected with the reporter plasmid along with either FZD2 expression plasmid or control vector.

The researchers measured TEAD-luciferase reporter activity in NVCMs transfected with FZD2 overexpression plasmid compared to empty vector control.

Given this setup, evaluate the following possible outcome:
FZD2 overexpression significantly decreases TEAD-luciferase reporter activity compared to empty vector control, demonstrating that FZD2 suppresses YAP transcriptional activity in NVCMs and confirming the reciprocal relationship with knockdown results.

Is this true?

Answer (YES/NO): YES